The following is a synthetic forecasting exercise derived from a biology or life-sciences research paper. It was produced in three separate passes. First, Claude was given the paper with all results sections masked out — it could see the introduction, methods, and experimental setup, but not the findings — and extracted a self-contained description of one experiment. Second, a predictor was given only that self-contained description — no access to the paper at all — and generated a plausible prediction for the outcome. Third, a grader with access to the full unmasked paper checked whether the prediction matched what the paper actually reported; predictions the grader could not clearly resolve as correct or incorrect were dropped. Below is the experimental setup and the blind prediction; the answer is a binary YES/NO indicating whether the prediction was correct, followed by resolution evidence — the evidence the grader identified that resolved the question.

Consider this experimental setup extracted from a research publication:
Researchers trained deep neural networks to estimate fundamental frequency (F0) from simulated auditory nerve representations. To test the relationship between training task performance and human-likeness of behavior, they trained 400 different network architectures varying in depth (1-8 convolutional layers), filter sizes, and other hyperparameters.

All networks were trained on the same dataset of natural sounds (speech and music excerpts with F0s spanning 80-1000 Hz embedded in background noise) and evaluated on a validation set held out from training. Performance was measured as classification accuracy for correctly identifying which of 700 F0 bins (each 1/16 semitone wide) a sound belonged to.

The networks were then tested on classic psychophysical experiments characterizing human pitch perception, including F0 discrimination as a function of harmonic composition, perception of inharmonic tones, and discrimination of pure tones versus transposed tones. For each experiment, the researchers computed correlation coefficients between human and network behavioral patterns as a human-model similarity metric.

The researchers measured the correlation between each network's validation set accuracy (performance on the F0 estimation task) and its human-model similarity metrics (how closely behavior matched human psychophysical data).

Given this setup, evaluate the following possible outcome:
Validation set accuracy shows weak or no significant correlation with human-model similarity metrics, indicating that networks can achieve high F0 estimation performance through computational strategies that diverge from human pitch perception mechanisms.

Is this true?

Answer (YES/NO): NO